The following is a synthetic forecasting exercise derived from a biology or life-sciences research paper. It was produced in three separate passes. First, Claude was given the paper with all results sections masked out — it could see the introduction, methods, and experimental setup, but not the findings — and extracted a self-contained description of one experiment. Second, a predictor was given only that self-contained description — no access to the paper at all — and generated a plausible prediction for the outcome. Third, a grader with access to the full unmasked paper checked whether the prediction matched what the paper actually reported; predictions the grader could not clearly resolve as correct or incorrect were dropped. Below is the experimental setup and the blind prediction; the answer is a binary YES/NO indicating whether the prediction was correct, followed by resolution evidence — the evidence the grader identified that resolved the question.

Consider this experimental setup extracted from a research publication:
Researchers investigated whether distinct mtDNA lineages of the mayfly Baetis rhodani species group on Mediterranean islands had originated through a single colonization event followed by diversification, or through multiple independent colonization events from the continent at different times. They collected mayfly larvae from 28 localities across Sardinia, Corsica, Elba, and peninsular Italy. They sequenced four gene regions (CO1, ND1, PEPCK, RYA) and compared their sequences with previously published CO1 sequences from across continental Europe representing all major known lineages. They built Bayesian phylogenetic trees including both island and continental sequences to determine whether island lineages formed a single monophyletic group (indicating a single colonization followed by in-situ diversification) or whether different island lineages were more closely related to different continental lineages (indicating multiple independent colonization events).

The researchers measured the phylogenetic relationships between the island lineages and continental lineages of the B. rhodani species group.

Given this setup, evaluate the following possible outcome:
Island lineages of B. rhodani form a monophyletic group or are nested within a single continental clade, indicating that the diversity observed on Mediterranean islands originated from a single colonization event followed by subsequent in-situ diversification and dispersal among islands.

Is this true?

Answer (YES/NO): NO